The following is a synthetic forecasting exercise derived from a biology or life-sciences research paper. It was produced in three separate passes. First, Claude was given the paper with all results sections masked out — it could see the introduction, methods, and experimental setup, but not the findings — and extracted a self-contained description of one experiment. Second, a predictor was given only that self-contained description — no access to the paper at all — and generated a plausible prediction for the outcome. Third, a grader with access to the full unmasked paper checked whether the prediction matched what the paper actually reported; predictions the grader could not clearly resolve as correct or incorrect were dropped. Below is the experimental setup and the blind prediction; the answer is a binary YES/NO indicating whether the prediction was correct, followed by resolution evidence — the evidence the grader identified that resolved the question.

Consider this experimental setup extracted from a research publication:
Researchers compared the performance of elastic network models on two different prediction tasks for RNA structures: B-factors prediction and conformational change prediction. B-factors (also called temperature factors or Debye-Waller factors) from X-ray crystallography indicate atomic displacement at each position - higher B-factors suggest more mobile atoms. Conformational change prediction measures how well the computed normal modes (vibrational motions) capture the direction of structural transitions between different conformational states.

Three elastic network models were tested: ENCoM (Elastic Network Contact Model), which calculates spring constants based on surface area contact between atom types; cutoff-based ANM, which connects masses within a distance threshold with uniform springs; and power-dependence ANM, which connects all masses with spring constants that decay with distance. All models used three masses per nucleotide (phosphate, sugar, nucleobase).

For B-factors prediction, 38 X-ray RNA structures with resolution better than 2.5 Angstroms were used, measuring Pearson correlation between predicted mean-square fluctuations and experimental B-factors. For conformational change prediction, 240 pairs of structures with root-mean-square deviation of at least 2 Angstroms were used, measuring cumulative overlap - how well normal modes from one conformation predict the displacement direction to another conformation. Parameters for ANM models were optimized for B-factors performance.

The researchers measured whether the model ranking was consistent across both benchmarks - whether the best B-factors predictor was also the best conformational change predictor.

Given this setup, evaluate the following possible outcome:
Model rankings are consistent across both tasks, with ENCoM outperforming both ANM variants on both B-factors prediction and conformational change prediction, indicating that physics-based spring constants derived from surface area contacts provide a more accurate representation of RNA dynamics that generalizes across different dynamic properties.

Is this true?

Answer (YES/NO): NO